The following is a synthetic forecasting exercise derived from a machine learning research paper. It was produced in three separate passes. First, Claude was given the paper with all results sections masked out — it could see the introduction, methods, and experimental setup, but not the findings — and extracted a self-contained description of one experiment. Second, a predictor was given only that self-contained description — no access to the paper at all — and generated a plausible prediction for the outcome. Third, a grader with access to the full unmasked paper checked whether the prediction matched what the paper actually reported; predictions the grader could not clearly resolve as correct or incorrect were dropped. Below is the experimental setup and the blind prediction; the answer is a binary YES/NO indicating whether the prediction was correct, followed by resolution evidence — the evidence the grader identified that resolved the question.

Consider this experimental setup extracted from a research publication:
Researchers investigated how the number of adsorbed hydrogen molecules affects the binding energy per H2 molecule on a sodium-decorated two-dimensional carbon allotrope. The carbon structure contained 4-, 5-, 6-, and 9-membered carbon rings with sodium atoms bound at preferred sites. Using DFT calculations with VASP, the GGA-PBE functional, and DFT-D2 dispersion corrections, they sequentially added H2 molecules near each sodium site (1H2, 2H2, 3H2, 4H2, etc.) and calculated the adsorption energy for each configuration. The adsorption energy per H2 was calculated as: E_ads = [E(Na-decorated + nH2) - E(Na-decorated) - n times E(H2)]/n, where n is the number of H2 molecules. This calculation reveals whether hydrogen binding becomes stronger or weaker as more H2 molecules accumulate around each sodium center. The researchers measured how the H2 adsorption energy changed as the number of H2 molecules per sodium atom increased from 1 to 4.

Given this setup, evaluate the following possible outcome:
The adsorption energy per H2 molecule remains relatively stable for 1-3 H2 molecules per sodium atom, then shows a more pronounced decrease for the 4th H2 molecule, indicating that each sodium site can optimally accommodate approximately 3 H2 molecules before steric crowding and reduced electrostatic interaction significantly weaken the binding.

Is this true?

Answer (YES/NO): YES